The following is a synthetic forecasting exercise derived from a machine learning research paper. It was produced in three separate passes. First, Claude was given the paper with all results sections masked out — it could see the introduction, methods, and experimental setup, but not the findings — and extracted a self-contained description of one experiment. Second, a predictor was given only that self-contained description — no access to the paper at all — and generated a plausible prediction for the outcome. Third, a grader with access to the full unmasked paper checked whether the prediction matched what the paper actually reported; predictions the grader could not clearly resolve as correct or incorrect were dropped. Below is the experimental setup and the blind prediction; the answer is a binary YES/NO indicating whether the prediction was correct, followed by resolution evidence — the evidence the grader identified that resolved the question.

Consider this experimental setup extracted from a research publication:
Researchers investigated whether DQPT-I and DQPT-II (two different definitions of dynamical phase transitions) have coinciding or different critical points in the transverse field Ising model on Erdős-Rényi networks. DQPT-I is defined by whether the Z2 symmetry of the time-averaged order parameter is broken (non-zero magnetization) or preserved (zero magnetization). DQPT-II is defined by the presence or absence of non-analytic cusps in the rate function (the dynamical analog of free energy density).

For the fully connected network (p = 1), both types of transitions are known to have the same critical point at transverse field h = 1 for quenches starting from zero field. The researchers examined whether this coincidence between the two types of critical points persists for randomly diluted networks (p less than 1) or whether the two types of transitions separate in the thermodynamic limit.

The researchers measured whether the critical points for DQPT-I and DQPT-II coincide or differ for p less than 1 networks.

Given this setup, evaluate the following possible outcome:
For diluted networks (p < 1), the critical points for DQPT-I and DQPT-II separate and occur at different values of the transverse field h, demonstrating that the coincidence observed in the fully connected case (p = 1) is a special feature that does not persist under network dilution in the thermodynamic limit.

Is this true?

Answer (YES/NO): NO